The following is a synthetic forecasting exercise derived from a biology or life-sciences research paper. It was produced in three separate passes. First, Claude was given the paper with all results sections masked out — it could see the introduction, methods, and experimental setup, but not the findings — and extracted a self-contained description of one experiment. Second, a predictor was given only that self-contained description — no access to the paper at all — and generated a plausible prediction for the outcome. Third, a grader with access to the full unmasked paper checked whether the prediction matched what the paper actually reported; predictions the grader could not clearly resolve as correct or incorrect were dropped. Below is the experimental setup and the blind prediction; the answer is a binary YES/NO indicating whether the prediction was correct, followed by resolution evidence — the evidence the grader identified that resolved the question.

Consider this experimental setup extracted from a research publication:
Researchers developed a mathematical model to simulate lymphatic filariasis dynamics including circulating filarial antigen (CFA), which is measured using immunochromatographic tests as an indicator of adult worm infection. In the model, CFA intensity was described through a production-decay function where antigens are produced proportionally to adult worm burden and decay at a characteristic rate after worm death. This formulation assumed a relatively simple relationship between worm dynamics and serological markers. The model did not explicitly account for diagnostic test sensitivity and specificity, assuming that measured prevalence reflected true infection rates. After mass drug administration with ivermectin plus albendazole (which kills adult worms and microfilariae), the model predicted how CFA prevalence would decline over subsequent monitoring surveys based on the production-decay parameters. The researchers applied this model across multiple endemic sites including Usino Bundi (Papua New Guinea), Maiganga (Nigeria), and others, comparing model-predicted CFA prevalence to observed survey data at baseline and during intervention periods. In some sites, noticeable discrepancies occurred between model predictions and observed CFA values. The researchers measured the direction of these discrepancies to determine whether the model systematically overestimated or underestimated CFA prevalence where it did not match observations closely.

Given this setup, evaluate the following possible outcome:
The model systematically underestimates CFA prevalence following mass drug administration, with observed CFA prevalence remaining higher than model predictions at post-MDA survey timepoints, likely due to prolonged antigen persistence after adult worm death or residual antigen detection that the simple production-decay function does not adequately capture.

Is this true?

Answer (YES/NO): NO